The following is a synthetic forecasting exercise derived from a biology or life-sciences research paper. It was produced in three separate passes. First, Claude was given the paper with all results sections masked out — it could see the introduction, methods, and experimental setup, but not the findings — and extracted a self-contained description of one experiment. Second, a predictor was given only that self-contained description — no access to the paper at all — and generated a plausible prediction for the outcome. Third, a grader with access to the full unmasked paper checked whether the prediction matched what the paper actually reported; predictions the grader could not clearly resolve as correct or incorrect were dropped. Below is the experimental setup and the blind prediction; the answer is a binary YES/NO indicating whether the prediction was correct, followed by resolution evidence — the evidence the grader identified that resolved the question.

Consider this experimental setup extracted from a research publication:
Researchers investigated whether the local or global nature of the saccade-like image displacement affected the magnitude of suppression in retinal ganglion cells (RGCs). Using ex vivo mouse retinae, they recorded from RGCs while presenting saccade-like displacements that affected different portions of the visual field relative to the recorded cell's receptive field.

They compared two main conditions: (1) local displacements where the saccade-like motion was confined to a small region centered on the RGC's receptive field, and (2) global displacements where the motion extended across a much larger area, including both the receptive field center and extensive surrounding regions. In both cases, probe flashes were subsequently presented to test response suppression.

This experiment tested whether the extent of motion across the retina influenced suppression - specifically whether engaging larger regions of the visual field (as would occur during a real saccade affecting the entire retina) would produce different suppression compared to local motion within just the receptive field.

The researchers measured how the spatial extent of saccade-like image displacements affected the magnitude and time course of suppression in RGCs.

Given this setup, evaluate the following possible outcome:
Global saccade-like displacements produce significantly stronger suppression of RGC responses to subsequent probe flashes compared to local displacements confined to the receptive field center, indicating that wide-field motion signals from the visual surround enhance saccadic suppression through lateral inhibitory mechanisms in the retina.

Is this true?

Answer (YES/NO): NO